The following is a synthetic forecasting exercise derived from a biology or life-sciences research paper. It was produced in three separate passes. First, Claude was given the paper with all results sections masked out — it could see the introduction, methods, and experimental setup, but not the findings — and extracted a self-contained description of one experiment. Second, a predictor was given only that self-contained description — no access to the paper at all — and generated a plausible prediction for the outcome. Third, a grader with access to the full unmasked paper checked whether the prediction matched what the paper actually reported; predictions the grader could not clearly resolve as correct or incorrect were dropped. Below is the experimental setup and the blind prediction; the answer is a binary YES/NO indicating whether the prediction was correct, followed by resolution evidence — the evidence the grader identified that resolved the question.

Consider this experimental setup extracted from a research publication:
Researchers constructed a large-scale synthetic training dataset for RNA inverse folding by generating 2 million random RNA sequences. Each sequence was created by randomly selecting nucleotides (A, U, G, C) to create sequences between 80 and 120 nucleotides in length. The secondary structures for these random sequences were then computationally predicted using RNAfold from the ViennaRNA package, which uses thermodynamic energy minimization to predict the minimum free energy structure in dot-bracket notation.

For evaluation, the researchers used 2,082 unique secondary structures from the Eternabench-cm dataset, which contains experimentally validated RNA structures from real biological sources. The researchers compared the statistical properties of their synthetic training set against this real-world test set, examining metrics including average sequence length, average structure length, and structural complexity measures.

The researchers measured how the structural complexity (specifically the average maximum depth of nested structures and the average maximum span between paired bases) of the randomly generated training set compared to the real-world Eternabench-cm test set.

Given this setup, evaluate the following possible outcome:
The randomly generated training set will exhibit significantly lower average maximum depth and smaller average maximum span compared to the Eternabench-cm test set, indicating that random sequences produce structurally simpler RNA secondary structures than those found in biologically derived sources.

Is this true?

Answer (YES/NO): NO